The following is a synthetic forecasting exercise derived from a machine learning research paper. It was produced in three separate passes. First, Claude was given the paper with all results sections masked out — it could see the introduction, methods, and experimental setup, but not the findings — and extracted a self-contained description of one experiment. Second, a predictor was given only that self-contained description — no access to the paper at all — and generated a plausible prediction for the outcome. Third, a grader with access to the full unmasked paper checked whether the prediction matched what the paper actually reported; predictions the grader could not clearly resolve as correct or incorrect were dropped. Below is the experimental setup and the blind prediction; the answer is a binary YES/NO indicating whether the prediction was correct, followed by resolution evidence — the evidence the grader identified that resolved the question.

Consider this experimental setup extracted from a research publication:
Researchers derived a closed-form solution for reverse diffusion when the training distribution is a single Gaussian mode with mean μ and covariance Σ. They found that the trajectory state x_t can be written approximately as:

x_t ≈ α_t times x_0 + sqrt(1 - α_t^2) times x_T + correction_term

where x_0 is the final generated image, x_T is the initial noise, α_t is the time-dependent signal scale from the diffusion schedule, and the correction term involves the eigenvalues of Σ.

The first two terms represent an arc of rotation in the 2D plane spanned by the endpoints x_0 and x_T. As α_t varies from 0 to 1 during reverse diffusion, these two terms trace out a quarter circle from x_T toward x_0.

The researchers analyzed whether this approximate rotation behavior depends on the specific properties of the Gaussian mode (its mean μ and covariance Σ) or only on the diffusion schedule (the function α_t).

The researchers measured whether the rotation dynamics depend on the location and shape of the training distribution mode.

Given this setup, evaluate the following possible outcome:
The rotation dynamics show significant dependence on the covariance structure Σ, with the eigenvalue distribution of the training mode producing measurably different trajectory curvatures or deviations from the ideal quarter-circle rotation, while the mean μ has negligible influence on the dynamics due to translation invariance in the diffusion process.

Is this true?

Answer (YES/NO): NO